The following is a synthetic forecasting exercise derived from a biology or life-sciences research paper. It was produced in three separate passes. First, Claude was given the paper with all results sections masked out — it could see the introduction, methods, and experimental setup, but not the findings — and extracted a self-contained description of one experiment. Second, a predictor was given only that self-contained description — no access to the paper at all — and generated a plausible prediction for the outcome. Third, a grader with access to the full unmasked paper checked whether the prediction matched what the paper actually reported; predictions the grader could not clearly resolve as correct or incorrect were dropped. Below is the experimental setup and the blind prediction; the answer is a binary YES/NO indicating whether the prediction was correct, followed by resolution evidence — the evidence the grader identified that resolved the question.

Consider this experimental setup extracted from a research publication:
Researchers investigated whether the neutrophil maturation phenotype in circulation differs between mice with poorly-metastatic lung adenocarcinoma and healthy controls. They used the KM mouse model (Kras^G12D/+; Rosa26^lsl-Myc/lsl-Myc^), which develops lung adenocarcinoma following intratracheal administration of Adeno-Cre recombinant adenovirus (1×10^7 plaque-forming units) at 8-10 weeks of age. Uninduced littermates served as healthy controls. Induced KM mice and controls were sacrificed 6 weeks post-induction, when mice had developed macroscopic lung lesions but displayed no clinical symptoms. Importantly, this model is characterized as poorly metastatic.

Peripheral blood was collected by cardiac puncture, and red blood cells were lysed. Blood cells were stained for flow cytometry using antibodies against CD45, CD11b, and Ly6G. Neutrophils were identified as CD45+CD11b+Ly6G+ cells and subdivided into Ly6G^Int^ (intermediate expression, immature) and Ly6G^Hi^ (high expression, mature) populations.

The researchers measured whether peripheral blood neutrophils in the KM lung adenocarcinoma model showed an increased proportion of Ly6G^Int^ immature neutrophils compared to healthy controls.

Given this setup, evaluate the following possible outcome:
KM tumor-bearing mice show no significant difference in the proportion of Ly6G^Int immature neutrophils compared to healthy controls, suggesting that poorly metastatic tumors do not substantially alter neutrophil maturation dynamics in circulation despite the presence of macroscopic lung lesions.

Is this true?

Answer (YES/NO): YES